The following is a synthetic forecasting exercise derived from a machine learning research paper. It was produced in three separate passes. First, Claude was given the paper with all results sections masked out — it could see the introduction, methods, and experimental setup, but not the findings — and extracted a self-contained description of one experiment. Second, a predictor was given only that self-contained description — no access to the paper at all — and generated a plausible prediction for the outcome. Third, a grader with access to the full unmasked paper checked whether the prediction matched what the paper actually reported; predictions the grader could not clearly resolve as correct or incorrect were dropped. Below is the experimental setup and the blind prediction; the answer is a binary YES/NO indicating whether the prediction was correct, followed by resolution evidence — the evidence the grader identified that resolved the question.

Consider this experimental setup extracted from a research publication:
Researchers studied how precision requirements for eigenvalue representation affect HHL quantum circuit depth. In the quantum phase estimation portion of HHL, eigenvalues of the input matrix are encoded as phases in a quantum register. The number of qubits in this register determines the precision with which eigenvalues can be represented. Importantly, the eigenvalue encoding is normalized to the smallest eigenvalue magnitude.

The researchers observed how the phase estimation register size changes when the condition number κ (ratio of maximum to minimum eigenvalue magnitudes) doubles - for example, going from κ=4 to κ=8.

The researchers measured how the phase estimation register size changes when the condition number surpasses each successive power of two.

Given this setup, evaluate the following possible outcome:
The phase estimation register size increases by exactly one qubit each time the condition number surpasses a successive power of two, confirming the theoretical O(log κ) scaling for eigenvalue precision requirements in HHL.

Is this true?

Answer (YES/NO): YES